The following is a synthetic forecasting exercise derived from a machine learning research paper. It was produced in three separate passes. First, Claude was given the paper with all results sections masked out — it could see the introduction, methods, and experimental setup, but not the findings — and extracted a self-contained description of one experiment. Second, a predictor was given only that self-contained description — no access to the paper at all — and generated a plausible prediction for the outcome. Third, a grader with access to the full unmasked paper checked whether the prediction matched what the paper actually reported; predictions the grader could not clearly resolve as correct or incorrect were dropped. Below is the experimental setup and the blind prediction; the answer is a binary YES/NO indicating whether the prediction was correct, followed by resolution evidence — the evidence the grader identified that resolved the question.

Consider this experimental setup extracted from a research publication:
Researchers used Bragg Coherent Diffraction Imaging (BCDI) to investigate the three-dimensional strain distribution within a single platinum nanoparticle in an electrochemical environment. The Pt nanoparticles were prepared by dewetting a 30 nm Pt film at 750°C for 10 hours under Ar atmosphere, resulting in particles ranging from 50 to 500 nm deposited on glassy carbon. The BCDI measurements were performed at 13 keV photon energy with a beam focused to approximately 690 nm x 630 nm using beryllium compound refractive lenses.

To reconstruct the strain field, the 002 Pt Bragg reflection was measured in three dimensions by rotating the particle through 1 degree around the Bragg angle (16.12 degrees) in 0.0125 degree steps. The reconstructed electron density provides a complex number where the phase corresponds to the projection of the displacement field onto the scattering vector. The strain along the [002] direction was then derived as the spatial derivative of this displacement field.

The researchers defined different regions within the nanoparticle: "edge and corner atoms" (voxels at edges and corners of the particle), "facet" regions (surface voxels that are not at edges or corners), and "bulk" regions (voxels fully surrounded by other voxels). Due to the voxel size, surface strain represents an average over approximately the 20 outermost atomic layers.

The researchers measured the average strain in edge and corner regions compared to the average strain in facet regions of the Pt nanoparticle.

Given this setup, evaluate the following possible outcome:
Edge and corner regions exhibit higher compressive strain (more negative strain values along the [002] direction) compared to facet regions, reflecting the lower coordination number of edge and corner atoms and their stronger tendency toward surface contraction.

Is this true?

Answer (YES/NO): YES